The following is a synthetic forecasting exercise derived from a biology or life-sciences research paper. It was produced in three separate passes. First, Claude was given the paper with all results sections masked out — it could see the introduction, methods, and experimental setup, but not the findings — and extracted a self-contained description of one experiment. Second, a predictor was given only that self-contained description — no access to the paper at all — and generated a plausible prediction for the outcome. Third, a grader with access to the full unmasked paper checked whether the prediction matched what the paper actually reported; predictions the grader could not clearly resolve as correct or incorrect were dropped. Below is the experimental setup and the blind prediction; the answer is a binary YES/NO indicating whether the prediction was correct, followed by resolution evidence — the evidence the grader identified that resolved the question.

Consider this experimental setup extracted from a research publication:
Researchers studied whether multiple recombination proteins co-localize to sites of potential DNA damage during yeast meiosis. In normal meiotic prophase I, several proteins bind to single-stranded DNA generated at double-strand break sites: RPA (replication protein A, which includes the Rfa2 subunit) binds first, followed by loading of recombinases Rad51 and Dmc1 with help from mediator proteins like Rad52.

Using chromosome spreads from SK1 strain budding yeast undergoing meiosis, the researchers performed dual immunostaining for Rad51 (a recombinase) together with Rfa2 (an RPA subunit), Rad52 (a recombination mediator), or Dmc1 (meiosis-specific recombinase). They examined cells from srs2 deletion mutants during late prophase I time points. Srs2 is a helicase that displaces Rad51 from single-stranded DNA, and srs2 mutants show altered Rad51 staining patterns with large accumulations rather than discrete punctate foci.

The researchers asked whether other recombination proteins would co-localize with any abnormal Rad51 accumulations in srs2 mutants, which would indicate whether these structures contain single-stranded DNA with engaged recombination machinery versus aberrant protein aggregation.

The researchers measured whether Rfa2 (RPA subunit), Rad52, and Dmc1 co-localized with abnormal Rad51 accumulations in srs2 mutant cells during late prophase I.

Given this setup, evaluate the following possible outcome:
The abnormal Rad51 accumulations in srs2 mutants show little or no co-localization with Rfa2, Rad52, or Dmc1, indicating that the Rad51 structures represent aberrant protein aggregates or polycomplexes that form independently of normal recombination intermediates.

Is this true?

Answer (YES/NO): NO